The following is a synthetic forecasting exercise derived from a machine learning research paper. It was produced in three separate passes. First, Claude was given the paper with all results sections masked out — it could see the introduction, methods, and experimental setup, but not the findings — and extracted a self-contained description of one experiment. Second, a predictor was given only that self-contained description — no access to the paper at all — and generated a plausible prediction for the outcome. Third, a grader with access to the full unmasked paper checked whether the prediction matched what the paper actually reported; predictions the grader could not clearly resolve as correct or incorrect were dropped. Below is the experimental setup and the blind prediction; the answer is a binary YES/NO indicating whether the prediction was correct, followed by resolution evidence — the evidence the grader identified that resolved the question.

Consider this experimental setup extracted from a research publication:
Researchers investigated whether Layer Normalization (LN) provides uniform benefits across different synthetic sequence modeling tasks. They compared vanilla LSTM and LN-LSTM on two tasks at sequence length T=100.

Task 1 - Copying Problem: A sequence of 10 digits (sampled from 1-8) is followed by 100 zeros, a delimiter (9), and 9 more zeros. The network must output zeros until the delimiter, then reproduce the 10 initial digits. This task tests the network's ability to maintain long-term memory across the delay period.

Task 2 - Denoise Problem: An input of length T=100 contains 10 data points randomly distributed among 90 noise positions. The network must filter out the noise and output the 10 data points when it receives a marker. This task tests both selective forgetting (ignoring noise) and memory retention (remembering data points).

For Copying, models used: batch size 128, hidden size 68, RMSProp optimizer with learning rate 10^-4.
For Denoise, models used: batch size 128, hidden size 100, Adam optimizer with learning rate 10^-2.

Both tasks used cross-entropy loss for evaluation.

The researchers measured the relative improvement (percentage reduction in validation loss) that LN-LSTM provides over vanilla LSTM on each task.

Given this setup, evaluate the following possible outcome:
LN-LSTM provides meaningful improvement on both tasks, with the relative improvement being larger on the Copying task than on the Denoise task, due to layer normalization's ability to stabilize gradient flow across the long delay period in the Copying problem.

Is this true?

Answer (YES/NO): NO